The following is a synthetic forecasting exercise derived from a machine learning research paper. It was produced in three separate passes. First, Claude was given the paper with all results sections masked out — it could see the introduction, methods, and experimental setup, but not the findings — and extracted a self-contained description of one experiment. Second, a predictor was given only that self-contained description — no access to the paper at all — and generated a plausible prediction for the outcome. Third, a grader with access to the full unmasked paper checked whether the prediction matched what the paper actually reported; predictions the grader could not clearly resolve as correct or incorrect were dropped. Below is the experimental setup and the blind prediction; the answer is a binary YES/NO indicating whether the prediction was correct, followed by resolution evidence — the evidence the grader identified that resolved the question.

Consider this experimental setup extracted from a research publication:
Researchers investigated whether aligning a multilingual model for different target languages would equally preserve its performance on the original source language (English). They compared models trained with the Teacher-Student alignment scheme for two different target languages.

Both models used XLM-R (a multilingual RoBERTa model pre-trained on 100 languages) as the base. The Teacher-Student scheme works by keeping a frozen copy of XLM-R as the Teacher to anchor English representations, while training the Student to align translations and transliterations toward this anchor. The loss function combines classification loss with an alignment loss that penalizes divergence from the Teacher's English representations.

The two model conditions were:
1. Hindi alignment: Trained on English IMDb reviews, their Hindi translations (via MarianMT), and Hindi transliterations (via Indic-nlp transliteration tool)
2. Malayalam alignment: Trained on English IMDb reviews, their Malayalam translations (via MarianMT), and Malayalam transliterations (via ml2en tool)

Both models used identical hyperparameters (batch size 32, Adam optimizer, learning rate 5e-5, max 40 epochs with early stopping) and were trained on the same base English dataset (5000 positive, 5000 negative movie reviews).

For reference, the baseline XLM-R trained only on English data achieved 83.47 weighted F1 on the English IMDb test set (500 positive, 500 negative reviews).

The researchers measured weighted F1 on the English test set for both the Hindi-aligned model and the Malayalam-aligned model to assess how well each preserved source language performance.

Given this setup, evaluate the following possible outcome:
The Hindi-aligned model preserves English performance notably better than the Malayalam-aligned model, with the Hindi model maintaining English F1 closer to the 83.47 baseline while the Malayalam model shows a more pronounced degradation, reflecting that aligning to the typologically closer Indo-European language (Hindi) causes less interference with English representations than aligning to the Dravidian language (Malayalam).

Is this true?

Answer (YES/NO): YES